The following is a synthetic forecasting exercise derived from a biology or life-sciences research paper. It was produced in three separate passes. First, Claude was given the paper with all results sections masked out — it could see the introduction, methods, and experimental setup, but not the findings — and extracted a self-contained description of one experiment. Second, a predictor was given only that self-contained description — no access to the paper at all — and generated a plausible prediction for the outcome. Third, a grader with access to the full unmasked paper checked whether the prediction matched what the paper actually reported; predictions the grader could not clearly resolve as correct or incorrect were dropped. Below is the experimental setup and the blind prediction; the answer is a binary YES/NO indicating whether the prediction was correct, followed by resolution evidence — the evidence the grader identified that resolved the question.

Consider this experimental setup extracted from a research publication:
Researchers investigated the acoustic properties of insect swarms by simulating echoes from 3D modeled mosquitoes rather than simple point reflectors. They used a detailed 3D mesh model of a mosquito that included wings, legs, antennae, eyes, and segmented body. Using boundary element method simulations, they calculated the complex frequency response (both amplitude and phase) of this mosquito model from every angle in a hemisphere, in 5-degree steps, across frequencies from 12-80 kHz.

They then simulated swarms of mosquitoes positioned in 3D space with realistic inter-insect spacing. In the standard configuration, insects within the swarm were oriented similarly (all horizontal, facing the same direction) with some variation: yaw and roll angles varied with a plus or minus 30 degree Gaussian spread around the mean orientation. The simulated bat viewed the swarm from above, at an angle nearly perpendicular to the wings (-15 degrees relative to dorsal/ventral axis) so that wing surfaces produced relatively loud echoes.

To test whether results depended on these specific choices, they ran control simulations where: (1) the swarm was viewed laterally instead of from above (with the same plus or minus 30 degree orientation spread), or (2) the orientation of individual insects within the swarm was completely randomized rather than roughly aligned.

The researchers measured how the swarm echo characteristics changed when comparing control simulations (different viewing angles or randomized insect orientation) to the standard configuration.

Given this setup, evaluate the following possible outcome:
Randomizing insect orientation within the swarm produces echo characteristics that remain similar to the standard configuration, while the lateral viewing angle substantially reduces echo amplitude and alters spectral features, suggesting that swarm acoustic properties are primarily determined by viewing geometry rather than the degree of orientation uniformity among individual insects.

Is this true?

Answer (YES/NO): NO